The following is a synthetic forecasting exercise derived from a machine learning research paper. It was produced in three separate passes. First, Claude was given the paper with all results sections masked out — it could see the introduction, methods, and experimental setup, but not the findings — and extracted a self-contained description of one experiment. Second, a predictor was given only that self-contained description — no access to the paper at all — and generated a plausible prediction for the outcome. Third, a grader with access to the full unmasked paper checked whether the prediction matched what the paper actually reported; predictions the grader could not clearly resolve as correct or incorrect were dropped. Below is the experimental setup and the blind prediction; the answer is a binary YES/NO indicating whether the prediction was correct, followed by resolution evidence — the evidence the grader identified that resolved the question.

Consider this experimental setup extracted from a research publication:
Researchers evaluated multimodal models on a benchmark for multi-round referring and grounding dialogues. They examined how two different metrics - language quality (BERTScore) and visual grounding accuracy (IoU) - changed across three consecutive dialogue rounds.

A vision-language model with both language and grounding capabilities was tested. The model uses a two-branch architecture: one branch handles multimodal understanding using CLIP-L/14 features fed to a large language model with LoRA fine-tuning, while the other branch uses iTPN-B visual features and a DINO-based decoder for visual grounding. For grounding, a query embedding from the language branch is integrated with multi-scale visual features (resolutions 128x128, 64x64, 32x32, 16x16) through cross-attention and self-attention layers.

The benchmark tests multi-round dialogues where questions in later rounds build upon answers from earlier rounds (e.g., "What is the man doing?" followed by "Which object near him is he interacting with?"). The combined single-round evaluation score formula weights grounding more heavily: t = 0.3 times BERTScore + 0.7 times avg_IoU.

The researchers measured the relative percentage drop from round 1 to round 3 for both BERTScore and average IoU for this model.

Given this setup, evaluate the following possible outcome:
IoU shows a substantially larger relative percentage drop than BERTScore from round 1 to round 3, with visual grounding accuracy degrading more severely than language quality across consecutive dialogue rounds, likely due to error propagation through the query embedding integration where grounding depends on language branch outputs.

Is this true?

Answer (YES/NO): YES